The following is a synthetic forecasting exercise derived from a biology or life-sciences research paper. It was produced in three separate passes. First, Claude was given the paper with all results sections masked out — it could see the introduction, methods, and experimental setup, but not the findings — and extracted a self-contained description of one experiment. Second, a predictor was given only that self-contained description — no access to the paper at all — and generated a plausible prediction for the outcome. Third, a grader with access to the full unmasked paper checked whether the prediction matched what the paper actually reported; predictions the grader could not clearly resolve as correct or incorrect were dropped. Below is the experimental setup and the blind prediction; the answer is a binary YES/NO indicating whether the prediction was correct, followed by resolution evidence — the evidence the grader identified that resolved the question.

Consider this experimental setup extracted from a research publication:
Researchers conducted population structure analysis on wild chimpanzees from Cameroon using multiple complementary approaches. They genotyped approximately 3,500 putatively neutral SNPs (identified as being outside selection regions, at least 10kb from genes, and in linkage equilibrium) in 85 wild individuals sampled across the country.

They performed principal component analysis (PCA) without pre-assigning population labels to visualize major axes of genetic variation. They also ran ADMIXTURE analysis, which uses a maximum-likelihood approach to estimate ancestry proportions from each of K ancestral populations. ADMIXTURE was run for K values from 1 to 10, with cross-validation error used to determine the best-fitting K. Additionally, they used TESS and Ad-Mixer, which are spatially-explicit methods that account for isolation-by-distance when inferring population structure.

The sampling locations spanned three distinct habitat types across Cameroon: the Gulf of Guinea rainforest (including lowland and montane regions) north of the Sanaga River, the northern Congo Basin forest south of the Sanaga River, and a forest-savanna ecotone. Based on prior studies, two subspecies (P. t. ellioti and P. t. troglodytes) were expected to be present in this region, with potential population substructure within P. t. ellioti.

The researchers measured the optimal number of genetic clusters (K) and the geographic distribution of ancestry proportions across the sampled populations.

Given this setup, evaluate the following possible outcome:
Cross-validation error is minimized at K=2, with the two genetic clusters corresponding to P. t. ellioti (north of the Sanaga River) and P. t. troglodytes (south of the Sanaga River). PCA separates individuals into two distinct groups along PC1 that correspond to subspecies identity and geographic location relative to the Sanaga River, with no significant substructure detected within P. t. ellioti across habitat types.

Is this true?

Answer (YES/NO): NO